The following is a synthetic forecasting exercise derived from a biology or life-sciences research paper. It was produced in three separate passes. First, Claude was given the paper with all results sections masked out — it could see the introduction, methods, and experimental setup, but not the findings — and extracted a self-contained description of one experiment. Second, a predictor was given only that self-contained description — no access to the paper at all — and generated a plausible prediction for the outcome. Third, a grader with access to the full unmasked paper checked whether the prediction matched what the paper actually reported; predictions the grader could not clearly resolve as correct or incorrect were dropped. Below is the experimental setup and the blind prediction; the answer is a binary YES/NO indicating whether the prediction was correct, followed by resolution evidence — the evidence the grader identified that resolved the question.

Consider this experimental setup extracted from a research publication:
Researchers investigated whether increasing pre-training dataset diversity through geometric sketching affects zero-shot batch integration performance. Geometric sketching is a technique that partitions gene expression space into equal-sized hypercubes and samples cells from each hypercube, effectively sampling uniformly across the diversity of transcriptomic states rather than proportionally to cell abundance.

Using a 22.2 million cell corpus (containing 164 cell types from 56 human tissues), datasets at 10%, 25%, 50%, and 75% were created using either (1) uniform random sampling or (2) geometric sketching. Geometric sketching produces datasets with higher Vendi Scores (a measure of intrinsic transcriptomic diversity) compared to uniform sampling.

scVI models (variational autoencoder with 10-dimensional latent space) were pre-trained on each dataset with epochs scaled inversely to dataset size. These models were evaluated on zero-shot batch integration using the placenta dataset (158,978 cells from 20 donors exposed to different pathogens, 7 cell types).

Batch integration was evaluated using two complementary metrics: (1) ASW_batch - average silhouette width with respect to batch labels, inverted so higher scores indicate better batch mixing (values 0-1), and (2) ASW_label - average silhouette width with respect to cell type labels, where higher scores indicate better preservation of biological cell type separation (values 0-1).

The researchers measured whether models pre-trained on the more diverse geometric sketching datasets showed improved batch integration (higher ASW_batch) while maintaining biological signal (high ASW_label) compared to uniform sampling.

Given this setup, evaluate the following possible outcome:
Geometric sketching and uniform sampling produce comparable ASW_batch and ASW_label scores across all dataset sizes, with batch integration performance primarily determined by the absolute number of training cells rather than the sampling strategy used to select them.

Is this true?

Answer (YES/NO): NO